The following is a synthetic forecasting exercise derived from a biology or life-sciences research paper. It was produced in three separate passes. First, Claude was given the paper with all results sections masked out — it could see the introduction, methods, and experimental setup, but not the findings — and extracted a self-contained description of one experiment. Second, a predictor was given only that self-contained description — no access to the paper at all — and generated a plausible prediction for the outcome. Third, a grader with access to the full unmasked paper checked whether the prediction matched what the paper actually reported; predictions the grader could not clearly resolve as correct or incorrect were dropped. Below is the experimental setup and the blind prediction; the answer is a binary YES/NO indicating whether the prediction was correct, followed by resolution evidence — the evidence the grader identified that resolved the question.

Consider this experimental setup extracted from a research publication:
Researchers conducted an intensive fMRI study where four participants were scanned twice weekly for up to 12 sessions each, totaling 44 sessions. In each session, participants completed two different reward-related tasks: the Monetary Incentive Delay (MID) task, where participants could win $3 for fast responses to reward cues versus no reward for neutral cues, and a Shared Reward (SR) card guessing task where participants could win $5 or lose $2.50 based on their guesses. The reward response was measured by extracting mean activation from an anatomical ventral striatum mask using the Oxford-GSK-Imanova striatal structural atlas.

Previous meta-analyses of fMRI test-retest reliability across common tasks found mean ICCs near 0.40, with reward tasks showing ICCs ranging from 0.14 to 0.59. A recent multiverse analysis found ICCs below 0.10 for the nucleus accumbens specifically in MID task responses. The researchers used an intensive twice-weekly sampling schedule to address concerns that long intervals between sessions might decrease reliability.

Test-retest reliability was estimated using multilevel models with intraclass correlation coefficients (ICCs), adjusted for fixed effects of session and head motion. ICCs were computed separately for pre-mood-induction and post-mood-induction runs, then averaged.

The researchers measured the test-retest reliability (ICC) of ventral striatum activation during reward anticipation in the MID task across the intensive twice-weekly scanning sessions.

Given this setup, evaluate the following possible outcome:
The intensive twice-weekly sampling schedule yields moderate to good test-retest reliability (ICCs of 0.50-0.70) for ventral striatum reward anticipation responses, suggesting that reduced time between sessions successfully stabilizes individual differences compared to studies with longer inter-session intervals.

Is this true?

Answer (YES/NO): NO